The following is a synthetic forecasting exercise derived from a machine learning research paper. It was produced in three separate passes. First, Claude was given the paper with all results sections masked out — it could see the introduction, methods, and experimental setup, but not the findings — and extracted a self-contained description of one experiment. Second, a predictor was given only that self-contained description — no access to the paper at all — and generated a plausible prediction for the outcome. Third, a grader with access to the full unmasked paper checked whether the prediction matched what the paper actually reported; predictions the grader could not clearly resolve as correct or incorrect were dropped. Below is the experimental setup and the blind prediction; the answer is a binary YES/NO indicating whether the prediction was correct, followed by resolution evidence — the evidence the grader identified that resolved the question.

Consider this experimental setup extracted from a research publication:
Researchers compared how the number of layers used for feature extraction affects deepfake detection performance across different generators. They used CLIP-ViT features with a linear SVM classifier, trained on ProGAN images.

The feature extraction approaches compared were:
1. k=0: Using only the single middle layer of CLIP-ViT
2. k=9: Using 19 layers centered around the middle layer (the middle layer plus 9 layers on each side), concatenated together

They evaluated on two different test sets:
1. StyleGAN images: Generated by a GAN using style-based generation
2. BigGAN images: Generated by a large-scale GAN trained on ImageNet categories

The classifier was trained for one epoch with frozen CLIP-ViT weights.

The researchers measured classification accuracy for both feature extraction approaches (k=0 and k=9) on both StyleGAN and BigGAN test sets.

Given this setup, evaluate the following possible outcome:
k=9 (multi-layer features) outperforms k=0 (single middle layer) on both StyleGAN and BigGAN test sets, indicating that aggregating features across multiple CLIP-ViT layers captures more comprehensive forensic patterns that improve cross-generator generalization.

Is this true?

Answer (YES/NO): NO